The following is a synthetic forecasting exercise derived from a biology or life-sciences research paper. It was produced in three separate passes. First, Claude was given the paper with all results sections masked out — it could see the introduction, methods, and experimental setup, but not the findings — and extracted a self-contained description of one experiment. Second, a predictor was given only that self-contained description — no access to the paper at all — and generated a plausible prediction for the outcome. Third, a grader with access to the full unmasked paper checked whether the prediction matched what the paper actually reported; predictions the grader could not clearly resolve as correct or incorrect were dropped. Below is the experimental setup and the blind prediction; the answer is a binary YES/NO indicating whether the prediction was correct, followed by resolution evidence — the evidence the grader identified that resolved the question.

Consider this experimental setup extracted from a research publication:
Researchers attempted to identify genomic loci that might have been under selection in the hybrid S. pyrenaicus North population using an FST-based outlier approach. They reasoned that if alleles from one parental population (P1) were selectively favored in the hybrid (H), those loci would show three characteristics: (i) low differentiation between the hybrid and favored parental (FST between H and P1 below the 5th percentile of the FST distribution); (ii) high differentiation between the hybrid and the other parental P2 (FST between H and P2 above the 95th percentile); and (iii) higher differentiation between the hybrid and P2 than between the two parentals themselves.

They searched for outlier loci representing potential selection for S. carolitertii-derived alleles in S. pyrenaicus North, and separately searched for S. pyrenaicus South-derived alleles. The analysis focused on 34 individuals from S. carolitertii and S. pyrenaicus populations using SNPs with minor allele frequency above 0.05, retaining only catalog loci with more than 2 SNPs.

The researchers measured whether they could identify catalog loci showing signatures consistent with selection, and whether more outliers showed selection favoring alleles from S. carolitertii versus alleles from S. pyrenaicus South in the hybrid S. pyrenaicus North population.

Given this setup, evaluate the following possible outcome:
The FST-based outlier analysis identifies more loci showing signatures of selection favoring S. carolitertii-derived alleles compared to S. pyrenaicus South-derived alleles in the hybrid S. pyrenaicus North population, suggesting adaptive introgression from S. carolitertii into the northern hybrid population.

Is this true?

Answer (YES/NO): NO